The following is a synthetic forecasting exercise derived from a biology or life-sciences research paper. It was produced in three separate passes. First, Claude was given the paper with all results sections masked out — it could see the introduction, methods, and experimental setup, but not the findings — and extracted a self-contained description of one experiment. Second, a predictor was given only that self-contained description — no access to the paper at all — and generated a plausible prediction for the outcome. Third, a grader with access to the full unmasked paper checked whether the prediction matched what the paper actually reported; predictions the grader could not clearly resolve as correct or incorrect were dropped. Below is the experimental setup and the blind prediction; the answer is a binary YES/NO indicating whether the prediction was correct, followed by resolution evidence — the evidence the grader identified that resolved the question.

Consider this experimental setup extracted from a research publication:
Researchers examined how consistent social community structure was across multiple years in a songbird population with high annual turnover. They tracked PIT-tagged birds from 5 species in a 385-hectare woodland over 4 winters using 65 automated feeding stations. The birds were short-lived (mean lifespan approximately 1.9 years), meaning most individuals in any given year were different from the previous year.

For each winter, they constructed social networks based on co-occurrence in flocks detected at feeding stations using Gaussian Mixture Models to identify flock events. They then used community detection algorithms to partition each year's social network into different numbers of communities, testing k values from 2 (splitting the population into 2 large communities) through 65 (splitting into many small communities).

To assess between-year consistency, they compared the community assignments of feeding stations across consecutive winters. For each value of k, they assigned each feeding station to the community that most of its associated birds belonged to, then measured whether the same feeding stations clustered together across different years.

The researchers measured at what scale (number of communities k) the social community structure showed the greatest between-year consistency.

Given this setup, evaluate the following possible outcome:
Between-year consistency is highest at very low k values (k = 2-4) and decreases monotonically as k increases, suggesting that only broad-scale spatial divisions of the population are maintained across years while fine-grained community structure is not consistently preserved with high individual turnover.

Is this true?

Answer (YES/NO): NO